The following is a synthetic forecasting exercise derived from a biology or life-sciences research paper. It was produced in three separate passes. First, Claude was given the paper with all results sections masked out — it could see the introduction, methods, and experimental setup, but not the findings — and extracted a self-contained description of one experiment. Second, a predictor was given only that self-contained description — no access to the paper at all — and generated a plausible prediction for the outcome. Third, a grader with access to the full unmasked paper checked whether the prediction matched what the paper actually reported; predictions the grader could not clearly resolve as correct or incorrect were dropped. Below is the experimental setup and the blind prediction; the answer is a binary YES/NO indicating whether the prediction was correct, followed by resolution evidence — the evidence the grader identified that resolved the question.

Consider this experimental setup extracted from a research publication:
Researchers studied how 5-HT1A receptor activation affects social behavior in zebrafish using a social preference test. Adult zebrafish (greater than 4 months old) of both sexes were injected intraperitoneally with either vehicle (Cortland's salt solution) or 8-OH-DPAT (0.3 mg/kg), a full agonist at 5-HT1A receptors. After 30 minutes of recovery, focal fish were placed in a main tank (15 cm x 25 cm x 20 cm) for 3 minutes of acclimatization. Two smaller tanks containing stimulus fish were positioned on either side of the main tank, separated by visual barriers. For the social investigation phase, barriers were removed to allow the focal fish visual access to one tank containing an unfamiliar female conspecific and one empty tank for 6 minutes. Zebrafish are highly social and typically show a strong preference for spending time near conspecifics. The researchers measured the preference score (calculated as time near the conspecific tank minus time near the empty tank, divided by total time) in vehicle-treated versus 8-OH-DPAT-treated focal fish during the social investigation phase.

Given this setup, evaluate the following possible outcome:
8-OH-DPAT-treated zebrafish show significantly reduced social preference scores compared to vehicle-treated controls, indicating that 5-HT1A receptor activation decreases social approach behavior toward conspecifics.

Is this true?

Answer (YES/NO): YES